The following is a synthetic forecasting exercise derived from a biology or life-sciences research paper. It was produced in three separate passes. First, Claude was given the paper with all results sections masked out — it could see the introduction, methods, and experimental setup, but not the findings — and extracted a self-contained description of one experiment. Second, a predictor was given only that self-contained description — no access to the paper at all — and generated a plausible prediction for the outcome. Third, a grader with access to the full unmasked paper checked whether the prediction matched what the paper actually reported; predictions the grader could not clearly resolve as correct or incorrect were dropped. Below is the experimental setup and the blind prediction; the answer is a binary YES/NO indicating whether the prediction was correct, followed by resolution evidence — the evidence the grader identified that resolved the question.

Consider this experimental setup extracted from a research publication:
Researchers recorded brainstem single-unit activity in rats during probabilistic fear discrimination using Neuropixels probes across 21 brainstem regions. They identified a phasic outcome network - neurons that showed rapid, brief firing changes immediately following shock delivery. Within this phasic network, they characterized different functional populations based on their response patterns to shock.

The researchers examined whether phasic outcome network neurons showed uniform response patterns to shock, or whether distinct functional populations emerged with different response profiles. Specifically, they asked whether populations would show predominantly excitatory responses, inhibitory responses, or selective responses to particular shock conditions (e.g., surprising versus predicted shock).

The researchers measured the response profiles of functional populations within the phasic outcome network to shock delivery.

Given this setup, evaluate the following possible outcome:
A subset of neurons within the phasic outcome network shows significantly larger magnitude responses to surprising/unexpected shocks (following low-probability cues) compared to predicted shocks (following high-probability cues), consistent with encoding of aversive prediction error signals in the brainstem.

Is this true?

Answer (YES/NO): YES